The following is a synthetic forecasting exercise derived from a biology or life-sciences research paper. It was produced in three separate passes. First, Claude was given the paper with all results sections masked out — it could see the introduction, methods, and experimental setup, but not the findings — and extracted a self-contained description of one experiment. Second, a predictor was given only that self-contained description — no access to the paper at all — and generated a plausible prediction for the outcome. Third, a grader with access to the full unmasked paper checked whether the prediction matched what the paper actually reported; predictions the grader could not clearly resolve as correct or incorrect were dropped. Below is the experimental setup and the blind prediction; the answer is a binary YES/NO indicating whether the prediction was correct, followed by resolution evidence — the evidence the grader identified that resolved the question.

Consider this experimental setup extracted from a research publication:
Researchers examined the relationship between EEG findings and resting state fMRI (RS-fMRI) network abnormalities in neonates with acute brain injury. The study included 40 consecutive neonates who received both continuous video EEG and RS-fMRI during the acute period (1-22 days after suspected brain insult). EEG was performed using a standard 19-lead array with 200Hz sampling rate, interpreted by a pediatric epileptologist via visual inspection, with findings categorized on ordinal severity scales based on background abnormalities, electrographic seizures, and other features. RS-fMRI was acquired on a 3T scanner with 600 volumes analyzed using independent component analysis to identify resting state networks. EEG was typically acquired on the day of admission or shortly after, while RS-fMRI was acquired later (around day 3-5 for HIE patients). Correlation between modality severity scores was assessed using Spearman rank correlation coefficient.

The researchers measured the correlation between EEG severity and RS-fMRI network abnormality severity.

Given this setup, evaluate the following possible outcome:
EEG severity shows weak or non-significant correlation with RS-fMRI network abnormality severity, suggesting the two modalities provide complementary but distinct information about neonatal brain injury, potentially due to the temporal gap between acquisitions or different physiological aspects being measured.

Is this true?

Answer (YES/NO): YES